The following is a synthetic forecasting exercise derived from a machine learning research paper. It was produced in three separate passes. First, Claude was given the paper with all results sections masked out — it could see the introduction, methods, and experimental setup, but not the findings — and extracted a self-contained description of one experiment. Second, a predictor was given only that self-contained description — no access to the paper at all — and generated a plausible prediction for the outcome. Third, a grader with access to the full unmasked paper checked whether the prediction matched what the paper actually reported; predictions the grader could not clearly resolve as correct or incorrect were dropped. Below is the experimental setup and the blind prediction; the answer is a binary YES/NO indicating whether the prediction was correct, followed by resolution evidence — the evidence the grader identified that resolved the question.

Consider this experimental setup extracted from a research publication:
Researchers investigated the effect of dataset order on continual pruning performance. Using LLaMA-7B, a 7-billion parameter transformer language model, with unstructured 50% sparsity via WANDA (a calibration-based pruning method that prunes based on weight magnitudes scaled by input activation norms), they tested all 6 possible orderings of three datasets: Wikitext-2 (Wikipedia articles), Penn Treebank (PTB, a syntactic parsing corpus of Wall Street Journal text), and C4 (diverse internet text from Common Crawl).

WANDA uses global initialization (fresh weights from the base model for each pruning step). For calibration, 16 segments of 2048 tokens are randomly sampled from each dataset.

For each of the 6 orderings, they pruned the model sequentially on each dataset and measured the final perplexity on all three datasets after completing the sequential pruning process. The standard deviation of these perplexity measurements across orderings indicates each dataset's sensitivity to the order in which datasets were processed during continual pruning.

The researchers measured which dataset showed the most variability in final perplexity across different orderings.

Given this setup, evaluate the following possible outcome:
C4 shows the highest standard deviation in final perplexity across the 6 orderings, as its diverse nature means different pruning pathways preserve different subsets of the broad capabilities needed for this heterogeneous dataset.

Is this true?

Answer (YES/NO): NO